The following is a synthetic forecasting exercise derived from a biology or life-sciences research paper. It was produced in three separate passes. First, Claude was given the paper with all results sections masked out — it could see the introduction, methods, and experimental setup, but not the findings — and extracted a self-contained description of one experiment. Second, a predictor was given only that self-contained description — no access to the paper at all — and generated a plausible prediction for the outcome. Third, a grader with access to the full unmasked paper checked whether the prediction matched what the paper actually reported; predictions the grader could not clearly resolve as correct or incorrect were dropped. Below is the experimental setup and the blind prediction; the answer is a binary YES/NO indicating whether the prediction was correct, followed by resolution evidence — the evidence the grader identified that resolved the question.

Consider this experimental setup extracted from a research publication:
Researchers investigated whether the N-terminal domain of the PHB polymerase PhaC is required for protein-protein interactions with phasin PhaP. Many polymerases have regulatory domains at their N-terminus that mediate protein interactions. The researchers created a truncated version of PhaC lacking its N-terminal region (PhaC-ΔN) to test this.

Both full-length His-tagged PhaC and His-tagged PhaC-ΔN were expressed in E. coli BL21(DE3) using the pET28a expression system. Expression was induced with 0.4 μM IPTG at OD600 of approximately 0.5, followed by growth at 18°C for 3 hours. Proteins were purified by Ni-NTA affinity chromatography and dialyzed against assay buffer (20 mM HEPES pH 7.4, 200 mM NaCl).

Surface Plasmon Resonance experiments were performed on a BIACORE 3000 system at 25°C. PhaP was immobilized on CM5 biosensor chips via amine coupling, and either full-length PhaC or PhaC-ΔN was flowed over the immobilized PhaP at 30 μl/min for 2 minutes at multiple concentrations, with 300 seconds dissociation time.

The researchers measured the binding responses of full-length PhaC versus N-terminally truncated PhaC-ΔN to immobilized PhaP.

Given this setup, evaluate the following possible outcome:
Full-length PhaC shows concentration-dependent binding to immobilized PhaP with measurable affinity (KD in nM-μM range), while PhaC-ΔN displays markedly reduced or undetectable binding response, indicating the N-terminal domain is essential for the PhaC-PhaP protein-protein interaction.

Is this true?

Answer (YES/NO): NO